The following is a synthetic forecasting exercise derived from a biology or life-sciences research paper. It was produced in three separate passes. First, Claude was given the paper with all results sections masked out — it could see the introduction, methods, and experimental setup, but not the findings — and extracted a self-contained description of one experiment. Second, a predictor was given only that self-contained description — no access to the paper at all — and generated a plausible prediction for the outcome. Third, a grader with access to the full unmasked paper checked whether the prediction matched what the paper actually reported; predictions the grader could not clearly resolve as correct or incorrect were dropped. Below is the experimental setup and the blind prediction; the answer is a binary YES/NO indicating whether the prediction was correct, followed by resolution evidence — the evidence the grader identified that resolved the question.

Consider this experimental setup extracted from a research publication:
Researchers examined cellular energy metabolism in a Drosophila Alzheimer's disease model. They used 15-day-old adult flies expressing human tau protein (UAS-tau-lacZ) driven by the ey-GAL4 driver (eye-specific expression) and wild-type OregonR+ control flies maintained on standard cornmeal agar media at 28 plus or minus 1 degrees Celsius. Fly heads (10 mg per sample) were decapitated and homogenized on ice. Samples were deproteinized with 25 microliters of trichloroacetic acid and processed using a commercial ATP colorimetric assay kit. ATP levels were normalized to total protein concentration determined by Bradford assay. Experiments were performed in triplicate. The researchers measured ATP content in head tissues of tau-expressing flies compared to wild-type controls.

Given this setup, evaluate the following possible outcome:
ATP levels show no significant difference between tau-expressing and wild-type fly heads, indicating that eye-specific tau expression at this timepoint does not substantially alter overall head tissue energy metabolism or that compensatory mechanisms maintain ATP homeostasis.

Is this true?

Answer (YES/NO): NO